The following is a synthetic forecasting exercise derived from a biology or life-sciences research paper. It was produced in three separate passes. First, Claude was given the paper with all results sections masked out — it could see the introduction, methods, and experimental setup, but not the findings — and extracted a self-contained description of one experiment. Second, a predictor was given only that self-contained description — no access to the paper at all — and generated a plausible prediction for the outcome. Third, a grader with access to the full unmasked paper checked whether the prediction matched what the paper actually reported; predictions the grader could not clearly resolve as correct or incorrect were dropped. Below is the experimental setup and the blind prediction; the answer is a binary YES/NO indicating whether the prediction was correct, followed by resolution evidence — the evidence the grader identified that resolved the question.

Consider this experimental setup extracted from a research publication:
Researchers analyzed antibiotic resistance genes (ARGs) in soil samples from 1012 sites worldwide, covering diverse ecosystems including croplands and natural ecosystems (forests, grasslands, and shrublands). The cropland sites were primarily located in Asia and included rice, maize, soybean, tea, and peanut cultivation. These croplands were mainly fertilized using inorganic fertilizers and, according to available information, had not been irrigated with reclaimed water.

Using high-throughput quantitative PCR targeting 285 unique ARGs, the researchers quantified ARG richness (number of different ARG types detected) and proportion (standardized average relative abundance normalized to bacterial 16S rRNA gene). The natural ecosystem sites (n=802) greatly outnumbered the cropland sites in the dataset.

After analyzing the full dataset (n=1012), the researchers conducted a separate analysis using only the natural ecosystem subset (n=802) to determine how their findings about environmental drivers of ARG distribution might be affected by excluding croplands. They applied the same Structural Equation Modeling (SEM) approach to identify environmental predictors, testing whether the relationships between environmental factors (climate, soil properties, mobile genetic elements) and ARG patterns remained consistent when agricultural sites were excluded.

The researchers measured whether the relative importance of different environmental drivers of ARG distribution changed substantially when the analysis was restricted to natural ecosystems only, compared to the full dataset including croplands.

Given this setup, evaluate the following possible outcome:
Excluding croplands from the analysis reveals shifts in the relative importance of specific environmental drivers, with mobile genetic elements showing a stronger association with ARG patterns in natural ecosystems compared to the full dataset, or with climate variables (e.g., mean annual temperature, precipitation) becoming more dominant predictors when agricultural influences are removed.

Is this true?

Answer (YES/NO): NO